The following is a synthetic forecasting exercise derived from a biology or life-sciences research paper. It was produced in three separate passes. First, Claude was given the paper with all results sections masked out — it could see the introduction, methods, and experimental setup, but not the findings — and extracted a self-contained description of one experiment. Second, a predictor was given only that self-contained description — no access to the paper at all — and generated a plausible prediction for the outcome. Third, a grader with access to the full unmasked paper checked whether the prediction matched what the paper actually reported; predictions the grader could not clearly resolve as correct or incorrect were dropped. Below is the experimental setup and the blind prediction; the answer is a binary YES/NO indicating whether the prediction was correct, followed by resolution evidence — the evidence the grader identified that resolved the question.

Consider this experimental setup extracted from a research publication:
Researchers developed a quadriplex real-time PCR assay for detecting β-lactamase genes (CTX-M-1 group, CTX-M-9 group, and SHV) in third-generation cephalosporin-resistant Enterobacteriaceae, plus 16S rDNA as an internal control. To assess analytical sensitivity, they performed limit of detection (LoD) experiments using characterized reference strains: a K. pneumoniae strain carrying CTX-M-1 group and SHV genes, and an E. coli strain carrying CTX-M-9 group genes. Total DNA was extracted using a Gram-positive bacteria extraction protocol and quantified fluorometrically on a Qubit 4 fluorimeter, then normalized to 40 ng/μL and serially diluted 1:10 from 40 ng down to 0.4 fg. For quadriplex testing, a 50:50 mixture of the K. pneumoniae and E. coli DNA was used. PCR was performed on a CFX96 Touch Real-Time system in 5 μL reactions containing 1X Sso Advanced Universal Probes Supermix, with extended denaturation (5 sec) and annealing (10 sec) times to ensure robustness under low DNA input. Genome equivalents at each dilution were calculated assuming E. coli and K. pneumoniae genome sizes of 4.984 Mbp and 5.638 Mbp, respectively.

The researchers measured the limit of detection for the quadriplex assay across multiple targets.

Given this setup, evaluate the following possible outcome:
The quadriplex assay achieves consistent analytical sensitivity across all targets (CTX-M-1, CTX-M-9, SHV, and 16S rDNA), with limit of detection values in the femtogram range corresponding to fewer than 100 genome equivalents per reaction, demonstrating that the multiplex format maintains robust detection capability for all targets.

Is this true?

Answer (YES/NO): NO